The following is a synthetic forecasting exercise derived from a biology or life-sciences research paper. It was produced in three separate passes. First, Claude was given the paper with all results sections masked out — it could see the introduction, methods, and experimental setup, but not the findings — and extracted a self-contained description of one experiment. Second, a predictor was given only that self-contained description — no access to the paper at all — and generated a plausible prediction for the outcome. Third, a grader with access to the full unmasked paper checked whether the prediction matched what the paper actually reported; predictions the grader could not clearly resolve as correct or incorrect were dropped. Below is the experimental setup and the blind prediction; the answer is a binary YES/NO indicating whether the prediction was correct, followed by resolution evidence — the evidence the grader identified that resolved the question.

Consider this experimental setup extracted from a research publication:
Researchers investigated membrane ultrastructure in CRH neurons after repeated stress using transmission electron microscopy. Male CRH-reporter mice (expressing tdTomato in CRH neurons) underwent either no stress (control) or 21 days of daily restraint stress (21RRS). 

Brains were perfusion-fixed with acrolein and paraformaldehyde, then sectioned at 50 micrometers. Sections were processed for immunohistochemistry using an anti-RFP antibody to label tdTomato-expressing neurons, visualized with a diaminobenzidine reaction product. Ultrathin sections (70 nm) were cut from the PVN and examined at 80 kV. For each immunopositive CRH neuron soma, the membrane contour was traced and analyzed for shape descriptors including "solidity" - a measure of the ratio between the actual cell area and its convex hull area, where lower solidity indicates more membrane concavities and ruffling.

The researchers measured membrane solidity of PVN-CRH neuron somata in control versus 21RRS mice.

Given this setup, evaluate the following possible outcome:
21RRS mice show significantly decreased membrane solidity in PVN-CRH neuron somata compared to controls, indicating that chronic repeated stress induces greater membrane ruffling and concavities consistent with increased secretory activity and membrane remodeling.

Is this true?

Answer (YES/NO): YES